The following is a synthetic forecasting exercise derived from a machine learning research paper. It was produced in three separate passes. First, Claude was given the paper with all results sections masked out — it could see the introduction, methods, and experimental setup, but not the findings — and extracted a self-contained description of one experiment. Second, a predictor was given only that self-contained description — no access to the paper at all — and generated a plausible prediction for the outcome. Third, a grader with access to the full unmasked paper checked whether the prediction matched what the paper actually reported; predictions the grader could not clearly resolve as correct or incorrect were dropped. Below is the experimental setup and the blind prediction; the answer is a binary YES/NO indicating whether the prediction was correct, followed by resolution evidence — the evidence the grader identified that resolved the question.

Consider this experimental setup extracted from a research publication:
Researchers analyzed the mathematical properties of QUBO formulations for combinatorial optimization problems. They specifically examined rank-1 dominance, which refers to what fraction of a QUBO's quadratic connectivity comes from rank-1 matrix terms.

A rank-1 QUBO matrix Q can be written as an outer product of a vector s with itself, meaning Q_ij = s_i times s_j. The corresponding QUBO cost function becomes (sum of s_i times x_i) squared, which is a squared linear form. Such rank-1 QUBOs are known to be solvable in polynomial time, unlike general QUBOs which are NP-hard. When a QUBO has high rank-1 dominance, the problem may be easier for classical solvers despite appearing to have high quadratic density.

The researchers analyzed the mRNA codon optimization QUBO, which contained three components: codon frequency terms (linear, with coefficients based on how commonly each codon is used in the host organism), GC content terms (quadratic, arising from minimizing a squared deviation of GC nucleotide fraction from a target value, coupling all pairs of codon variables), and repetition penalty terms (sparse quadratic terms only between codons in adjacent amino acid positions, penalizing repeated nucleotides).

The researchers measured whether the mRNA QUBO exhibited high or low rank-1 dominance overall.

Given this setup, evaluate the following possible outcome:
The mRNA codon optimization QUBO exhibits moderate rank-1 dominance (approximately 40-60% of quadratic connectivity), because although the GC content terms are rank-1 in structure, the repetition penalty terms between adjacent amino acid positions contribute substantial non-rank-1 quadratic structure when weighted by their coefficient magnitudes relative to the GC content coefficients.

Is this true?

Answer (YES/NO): NO